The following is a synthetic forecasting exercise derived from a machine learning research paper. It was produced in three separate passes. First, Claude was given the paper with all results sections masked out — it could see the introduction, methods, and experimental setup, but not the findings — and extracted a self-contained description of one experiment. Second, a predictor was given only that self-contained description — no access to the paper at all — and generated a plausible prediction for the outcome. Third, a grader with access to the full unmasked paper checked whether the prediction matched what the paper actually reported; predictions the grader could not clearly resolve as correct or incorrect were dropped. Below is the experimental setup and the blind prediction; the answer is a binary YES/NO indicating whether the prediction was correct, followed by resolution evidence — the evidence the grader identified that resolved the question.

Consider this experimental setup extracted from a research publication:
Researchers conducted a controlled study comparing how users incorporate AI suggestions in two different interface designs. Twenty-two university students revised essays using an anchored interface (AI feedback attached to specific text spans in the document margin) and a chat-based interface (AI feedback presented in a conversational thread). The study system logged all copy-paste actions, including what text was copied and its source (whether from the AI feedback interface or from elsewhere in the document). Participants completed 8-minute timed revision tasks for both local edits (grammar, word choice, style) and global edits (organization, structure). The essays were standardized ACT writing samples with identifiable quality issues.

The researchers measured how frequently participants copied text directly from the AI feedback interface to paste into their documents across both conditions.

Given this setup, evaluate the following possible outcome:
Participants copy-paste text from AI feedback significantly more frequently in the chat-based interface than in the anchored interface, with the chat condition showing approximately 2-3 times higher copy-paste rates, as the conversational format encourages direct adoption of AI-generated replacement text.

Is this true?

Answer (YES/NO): NO